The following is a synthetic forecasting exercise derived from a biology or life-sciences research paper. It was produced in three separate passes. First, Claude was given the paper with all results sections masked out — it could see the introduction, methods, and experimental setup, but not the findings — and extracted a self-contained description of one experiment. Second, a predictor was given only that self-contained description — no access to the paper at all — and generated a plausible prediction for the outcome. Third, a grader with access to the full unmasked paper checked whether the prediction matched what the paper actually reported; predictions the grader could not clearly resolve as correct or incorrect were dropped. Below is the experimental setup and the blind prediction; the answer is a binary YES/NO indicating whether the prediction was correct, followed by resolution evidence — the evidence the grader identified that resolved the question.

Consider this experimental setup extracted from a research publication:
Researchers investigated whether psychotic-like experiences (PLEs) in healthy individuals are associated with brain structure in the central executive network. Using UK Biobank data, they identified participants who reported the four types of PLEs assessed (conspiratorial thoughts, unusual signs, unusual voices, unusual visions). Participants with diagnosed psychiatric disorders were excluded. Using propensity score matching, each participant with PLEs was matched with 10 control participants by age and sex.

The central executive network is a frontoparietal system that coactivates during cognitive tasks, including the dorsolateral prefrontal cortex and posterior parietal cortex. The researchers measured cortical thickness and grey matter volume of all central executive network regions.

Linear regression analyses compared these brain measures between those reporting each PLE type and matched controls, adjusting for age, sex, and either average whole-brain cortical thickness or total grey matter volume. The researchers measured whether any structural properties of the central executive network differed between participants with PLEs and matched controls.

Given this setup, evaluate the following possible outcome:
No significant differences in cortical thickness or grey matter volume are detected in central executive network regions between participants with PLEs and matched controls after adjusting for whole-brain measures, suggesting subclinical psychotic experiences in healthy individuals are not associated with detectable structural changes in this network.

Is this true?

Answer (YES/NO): YES